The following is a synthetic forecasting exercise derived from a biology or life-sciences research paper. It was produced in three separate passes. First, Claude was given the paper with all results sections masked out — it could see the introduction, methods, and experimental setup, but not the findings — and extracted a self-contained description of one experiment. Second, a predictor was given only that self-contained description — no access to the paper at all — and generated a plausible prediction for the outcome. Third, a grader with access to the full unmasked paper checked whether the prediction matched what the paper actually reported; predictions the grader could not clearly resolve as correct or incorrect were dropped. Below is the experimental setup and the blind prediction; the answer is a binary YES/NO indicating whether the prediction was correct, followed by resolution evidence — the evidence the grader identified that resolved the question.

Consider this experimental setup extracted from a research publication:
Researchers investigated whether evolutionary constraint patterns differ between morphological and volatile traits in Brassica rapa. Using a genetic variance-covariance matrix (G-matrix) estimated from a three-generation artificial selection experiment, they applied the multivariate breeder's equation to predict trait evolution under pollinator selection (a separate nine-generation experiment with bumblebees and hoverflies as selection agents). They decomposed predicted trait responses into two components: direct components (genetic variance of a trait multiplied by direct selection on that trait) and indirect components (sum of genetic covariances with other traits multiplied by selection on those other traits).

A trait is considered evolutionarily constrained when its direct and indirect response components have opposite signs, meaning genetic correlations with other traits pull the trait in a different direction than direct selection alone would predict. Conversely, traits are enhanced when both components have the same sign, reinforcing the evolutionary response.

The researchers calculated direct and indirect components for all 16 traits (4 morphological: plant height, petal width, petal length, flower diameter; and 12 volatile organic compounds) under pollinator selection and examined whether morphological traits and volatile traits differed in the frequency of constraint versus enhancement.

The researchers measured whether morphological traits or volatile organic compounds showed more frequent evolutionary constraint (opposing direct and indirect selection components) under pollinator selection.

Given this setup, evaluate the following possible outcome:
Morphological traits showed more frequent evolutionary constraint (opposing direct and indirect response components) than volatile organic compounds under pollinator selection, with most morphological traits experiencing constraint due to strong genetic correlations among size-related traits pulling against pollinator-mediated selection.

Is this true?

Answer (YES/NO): NO